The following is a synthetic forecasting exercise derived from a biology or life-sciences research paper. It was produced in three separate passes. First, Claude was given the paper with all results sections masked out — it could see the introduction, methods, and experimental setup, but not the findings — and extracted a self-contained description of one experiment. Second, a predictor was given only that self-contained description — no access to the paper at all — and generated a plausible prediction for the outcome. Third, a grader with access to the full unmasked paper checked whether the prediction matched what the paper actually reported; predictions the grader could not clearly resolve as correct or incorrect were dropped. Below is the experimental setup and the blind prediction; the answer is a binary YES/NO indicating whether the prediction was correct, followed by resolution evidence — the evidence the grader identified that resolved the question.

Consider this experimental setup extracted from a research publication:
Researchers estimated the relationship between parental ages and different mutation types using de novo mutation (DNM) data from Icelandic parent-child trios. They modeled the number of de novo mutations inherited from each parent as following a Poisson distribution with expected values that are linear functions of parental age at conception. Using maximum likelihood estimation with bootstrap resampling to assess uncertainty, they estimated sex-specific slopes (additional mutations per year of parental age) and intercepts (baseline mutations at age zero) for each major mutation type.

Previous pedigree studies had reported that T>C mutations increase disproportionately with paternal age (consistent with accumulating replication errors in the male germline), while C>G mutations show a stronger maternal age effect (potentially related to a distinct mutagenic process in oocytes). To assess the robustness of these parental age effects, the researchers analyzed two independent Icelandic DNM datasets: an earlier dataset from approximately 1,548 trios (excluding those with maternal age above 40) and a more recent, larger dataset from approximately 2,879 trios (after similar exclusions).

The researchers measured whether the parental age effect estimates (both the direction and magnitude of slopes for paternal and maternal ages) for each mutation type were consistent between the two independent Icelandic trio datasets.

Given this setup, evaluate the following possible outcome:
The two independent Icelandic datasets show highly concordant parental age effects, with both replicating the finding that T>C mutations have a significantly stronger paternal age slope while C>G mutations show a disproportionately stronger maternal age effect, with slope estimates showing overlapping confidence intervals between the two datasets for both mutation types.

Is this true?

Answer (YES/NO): NO